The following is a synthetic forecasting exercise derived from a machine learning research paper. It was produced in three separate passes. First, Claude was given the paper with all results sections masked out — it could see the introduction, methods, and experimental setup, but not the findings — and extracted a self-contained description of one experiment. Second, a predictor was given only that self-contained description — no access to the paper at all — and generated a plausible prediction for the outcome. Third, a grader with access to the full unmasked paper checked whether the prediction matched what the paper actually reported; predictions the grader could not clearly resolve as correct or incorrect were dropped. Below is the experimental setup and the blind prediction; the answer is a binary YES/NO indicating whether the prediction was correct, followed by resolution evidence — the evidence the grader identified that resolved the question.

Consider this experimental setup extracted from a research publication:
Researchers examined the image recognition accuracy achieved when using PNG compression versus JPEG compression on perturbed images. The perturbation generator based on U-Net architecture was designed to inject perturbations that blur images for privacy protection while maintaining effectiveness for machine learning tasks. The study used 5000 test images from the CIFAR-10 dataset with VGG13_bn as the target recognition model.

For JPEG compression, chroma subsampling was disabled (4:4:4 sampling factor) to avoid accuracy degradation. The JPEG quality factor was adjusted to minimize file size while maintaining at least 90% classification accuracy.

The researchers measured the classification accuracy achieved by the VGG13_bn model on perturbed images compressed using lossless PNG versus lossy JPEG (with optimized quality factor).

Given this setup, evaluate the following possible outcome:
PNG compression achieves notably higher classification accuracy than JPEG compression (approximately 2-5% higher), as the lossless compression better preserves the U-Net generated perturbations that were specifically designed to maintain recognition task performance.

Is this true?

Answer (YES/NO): NO